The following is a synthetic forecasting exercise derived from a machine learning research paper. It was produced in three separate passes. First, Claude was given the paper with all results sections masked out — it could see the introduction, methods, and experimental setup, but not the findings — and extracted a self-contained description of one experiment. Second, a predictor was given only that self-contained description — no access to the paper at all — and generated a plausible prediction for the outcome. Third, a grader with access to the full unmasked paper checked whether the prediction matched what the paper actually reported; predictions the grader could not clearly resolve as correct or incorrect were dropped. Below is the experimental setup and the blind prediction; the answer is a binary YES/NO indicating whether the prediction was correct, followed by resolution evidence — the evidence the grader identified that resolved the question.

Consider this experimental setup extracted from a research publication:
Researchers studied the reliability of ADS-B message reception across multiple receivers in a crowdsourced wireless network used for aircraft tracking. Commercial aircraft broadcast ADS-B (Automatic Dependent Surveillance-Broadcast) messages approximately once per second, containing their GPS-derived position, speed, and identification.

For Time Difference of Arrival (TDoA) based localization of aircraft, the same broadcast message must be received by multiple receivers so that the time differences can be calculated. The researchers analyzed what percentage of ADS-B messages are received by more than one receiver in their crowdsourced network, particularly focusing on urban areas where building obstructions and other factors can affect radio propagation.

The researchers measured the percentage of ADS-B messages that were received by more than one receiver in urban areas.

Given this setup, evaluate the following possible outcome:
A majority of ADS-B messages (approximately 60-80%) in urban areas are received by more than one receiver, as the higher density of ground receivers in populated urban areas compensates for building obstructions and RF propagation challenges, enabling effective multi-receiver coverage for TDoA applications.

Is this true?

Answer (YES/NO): NO